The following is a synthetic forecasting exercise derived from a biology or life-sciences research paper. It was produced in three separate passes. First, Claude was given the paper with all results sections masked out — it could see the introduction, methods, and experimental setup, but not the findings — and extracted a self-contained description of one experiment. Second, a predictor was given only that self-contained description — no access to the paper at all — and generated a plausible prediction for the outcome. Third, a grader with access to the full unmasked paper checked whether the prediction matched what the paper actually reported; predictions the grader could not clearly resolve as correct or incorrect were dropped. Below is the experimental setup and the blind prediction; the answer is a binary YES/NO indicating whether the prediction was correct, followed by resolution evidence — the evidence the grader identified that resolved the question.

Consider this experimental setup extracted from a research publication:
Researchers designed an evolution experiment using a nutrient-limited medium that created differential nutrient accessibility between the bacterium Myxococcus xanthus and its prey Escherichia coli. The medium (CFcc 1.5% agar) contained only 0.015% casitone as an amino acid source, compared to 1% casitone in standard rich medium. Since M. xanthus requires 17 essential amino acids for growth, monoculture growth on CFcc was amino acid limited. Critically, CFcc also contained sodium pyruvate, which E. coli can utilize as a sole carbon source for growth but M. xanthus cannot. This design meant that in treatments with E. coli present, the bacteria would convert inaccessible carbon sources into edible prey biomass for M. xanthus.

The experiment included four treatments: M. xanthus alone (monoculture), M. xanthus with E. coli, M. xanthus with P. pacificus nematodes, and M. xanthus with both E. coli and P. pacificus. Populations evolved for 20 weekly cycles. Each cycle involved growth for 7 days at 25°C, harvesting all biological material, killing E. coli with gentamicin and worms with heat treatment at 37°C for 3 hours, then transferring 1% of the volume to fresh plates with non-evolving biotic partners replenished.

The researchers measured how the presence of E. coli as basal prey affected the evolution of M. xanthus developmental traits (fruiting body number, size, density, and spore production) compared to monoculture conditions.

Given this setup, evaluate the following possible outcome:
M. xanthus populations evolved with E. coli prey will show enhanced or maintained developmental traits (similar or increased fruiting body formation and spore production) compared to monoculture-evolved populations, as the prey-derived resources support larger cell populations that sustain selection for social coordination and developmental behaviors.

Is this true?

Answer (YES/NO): NO